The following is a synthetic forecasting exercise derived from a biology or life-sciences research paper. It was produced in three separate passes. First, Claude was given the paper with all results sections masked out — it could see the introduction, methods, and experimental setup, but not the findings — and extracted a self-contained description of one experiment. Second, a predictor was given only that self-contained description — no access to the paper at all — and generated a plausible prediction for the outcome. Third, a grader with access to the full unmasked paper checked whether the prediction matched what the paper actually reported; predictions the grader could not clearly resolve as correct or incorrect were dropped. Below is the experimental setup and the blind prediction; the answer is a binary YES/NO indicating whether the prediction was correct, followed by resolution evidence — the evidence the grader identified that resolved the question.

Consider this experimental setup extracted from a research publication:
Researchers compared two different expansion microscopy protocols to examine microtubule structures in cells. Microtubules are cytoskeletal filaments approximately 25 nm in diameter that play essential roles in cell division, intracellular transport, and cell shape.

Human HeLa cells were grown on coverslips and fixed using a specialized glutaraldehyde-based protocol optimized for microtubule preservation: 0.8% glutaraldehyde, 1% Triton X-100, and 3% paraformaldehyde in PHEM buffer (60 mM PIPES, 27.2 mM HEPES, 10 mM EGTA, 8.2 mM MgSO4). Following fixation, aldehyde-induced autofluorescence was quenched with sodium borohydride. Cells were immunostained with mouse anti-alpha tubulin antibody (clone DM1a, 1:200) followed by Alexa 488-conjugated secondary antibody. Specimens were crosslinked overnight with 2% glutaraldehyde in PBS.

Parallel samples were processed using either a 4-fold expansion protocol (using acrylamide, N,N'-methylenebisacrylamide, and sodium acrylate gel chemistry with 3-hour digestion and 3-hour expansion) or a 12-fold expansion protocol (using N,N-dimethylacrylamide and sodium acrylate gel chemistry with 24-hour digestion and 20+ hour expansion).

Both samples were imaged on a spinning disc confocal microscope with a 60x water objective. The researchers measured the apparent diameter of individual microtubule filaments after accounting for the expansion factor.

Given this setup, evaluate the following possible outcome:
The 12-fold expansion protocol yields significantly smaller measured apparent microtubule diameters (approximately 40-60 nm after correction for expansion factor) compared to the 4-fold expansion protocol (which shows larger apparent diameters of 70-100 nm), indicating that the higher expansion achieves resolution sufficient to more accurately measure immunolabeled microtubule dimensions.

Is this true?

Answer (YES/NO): NO